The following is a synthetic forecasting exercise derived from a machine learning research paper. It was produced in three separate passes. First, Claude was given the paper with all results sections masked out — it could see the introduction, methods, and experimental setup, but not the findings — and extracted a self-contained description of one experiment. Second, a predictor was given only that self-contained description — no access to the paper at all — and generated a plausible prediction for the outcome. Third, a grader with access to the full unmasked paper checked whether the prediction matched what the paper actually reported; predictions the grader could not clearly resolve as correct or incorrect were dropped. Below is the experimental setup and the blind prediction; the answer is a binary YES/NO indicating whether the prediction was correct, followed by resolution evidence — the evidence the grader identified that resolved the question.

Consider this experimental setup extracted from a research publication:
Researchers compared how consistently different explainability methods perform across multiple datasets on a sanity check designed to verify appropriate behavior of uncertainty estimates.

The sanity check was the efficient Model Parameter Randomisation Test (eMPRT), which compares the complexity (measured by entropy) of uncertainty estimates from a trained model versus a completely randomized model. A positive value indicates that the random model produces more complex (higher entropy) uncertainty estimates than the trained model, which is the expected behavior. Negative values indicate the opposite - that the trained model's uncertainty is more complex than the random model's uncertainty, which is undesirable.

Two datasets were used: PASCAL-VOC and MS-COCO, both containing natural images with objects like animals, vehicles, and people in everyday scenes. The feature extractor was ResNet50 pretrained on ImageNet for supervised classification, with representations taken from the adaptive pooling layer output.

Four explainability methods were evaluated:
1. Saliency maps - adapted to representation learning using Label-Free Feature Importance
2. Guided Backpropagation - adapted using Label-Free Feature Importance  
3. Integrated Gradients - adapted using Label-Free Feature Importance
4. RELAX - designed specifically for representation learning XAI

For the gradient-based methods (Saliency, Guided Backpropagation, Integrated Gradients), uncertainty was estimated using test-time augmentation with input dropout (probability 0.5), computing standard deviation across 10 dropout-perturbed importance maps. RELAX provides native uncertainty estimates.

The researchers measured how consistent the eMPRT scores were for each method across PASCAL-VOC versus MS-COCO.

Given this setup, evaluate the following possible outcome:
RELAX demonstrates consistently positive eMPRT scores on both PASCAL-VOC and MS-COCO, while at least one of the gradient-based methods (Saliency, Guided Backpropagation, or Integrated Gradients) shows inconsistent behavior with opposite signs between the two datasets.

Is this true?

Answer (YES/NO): NO